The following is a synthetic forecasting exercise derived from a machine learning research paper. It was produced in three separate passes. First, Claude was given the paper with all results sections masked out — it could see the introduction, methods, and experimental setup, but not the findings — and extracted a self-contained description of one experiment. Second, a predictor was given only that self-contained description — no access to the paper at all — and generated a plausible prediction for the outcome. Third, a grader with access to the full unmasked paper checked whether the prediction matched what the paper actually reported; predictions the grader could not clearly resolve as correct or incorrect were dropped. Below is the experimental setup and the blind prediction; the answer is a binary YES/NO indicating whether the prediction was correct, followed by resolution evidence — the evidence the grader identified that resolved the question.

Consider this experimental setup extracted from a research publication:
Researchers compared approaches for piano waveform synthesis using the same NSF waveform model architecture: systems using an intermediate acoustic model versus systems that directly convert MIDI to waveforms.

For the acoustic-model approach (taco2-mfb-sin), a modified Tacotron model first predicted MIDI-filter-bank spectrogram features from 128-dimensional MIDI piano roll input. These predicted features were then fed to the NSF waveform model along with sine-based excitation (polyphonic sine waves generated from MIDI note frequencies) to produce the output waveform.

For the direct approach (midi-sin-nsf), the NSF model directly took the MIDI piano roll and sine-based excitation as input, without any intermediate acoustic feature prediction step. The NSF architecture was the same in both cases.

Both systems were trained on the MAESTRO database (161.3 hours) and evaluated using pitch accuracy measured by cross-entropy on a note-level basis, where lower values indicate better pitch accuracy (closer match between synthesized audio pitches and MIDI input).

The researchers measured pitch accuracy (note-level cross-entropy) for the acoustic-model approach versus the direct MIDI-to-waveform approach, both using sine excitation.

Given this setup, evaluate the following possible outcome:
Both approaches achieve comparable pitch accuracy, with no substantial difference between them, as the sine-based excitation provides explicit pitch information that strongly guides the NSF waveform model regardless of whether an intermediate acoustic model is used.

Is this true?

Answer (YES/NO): NO